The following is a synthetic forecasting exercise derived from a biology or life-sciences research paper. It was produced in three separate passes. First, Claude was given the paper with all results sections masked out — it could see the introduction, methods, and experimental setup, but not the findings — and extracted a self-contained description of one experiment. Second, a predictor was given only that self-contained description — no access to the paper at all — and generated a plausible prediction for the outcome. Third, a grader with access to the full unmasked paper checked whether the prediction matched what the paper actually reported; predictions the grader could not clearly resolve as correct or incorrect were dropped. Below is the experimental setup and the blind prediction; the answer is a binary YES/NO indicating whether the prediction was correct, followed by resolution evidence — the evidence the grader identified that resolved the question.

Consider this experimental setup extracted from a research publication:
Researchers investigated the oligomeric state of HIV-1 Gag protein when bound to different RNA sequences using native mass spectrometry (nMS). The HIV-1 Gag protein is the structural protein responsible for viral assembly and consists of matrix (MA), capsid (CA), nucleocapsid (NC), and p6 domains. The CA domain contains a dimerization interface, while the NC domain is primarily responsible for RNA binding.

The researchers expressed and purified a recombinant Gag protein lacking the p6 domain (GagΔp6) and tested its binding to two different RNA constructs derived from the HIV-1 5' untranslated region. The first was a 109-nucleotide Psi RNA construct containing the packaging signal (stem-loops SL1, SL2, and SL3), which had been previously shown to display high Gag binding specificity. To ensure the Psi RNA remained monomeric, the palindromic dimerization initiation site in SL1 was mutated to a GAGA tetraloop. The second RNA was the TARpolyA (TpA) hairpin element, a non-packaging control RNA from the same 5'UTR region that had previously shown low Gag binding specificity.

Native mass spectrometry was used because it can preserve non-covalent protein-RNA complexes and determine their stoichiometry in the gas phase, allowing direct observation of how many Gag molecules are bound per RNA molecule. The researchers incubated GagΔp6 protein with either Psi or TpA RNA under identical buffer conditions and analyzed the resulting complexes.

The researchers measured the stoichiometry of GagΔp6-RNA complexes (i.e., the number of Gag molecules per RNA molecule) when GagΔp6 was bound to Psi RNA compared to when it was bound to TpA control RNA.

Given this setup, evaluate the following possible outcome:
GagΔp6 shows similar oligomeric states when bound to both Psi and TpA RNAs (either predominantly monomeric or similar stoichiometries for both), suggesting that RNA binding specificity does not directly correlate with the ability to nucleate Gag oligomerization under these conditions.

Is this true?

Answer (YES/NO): NO